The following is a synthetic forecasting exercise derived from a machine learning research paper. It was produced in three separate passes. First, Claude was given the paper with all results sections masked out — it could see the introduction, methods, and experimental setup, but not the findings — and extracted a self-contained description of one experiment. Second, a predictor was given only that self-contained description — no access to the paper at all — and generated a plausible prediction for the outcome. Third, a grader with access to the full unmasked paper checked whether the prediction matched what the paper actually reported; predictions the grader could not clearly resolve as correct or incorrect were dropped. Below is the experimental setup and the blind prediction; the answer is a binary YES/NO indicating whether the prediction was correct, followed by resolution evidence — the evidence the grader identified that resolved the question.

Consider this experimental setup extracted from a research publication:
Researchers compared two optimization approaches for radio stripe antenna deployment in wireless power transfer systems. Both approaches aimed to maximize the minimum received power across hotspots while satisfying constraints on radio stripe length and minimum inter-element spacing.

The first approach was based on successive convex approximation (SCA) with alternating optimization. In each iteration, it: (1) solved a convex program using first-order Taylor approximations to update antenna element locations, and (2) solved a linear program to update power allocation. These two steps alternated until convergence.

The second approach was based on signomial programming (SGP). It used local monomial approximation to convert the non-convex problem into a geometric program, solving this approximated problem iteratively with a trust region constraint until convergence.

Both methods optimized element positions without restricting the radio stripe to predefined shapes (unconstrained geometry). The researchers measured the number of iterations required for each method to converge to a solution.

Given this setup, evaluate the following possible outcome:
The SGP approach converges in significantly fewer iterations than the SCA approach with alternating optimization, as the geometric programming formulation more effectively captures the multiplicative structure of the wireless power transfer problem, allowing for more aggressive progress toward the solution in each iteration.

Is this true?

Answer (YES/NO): YES